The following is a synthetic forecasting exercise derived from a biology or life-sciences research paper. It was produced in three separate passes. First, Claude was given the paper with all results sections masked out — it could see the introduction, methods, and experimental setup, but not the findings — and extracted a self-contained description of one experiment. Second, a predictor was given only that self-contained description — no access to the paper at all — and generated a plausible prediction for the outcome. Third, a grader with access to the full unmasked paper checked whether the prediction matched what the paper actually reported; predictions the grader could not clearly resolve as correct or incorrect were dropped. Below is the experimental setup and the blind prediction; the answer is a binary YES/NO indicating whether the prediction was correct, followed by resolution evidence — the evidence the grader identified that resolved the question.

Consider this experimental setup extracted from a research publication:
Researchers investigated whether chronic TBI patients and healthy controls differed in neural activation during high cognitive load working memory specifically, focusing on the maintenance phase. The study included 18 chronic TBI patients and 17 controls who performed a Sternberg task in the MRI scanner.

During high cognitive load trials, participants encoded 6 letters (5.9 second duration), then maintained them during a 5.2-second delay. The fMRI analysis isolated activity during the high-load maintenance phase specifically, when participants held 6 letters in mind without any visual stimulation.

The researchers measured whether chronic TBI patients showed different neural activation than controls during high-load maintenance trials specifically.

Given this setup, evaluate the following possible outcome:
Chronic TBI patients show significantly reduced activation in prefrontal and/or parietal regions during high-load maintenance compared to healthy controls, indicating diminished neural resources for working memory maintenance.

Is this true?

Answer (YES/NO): YES